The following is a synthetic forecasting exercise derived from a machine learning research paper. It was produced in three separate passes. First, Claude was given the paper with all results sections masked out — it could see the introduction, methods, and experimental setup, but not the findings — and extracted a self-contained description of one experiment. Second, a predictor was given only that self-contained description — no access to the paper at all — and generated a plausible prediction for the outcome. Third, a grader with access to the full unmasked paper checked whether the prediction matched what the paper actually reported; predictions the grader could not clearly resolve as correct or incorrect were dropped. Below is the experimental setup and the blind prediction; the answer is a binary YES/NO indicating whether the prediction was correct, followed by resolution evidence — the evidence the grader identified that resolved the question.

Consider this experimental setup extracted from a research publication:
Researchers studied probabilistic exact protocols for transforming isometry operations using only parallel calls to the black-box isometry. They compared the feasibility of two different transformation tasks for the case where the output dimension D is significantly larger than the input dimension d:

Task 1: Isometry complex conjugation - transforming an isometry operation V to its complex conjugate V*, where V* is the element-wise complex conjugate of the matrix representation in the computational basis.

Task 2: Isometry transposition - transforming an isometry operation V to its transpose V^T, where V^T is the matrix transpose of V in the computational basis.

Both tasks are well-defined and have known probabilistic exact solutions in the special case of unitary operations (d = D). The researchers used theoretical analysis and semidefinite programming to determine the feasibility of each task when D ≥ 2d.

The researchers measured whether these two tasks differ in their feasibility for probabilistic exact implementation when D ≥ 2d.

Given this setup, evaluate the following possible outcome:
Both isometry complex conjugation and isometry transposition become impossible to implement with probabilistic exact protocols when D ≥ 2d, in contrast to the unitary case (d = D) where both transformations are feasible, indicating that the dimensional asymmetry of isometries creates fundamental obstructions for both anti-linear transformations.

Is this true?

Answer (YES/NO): NO